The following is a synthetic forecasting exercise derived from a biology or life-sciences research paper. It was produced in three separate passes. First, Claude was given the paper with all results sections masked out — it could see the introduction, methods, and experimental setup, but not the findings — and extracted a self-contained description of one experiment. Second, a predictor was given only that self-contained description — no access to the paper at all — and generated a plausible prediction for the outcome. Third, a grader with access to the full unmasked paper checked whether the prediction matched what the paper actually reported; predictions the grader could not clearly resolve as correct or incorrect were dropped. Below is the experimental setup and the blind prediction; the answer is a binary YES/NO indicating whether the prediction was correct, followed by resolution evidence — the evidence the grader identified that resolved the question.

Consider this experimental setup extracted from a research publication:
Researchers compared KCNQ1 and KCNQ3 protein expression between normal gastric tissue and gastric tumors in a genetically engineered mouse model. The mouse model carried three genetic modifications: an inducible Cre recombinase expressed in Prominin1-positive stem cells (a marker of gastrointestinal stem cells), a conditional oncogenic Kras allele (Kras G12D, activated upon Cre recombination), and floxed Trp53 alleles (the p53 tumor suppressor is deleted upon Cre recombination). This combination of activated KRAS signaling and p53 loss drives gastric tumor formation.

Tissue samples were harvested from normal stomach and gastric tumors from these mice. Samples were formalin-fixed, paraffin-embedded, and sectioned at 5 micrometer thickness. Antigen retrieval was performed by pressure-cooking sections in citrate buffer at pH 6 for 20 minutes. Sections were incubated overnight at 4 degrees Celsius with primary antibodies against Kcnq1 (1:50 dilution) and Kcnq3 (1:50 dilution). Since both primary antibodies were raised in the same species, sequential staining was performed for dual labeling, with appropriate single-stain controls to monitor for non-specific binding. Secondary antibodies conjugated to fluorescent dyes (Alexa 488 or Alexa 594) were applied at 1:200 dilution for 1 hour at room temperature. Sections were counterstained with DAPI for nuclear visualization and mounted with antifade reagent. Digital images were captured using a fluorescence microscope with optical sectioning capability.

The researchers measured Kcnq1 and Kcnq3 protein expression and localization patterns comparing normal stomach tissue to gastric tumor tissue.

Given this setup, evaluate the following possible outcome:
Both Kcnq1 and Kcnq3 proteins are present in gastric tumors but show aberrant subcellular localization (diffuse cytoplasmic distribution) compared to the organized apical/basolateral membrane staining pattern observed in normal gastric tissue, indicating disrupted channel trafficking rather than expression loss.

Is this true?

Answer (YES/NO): NO